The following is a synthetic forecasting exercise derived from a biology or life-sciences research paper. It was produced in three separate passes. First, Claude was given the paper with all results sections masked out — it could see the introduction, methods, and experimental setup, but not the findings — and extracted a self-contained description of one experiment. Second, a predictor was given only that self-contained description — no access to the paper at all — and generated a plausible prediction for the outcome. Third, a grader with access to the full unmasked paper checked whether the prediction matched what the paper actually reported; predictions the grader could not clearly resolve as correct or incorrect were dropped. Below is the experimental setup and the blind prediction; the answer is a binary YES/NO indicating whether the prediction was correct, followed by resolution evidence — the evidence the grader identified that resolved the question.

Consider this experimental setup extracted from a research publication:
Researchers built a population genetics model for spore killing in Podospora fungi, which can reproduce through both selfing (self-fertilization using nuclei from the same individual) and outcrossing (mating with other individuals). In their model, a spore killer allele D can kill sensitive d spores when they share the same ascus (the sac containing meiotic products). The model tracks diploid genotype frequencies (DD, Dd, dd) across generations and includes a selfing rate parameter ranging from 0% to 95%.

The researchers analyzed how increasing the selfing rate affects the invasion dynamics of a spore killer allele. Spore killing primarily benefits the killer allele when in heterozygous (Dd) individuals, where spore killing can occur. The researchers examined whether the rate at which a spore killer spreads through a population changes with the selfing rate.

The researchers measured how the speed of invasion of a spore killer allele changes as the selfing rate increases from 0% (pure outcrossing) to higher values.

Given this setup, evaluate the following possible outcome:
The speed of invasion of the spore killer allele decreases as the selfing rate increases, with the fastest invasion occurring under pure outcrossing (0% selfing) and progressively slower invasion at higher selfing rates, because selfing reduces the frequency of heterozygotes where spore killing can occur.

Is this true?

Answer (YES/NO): YES